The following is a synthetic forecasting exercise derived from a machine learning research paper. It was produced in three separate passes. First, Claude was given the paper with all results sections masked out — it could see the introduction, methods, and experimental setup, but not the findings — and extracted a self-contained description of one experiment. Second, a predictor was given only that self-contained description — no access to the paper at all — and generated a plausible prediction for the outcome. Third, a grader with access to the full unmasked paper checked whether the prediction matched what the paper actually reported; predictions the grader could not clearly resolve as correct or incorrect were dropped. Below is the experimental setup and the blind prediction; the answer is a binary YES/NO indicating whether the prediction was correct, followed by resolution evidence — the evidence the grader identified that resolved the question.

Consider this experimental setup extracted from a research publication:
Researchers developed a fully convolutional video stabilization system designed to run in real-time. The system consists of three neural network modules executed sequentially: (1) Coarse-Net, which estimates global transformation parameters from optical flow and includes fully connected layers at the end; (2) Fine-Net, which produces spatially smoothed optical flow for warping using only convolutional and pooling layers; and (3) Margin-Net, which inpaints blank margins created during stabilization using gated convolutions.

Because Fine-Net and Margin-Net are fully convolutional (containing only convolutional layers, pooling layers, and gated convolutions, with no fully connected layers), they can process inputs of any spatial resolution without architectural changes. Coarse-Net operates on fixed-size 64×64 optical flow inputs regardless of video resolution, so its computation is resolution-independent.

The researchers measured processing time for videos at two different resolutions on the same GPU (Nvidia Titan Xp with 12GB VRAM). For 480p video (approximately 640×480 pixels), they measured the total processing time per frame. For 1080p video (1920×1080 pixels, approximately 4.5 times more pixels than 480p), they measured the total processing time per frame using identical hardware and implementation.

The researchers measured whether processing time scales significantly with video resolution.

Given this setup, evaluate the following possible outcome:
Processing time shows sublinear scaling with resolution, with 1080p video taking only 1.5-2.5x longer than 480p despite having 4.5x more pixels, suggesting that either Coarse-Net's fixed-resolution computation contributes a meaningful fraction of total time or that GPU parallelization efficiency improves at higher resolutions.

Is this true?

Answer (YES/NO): NO